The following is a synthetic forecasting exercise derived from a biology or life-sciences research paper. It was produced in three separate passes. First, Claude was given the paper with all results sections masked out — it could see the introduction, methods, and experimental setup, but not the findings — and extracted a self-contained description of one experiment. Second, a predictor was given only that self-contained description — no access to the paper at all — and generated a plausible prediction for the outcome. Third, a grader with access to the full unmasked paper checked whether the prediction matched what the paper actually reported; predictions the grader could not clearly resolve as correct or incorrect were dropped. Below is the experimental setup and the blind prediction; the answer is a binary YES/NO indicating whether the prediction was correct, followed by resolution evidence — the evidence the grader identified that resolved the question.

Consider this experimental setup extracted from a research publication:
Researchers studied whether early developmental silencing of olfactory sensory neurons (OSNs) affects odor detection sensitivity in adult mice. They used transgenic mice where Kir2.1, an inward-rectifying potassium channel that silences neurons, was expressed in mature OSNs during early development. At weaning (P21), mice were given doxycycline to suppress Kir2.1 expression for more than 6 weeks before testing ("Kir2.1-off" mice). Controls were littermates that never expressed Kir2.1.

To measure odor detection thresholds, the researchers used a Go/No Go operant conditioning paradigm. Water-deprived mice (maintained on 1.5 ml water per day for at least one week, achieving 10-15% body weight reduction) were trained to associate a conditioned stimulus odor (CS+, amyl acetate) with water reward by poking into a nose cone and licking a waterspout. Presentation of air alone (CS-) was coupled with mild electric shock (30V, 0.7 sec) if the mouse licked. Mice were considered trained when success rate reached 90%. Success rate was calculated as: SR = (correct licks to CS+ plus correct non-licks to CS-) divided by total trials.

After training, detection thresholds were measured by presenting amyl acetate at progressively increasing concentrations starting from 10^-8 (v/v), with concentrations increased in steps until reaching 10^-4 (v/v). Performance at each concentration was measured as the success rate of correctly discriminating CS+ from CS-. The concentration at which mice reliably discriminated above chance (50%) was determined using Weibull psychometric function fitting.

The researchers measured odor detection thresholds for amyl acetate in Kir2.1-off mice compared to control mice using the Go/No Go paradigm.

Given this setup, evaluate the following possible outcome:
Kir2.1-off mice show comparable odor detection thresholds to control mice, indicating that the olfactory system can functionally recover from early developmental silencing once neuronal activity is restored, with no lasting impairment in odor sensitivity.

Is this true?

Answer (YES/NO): YES